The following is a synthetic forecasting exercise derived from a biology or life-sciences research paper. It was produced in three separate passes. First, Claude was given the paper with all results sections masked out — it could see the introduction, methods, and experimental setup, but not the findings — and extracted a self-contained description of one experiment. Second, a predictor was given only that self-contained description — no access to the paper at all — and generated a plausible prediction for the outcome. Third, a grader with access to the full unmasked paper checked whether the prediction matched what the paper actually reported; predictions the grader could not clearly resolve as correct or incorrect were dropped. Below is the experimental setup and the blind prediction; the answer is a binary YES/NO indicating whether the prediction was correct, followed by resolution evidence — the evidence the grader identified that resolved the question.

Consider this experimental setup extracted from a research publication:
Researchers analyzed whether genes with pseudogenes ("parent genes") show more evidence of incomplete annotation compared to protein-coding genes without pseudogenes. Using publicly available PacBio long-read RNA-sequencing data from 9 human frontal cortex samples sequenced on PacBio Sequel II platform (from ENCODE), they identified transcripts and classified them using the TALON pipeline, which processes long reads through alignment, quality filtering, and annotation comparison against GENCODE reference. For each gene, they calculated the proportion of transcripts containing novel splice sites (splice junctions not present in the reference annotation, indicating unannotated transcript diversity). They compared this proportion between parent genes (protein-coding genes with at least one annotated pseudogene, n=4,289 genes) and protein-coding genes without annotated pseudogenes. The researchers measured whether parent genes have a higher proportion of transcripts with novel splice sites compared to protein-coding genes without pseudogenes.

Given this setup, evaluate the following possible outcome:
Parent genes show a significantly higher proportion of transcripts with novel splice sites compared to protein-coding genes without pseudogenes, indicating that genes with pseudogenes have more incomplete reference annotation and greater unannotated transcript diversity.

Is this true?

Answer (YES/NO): YES